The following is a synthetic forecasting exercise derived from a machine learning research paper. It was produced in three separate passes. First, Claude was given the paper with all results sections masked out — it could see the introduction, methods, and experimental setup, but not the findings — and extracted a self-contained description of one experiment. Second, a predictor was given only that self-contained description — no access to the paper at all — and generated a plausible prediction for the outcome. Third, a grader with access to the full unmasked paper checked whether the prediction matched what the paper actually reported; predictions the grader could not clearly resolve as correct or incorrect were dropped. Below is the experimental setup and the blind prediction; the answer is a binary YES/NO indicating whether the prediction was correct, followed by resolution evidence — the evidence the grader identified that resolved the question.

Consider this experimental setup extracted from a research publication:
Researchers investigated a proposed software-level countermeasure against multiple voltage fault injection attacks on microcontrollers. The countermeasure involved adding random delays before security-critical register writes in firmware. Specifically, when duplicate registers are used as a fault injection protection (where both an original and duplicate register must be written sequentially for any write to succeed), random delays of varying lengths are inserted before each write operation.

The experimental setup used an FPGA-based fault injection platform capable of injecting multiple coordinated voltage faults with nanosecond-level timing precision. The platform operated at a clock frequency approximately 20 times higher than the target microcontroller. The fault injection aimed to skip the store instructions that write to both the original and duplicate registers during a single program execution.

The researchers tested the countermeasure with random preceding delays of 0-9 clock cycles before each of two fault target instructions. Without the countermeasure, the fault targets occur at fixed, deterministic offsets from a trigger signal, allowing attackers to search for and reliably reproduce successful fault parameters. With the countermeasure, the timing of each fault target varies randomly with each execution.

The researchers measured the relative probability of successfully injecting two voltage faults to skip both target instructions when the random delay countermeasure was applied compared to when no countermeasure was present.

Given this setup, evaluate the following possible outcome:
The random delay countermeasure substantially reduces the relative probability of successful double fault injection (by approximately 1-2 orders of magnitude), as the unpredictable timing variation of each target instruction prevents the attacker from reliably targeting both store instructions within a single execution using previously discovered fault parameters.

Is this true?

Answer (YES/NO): YES